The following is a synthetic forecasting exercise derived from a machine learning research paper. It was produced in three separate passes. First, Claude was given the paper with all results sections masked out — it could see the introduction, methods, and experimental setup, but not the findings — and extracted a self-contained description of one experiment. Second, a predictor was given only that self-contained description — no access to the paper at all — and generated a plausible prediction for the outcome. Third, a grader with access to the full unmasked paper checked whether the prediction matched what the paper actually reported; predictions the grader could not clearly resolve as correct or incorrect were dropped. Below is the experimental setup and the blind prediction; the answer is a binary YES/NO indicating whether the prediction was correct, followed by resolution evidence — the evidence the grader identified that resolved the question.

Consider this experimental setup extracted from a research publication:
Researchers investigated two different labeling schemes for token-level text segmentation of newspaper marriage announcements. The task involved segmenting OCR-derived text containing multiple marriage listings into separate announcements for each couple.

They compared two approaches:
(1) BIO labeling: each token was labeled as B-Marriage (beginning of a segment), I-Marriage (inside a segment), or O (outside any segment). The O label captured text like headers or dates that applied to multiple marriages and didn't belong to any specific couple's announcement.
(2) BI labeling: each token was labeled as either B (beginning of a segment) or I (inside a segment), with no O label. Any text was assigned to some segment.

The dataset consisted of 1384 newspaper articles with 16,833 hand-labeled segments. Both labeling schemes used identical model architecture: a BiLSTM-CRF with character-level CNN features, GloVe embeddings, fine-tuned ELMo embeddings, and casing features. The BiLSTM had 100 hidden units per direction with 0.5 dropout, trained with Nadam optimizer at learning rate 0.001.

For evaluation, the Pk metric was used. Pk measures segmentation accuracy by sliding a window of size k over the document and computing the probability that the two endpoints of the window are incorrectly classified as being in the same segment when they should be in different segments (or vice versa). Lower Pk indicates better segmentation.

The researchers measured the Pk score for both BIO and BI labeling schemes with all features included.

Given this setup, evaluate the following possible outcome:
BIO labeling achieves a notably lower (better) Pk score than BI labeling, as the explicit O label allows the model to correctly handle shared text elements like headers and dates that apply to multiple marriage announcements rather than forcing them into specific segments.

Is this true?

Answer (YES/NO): NO